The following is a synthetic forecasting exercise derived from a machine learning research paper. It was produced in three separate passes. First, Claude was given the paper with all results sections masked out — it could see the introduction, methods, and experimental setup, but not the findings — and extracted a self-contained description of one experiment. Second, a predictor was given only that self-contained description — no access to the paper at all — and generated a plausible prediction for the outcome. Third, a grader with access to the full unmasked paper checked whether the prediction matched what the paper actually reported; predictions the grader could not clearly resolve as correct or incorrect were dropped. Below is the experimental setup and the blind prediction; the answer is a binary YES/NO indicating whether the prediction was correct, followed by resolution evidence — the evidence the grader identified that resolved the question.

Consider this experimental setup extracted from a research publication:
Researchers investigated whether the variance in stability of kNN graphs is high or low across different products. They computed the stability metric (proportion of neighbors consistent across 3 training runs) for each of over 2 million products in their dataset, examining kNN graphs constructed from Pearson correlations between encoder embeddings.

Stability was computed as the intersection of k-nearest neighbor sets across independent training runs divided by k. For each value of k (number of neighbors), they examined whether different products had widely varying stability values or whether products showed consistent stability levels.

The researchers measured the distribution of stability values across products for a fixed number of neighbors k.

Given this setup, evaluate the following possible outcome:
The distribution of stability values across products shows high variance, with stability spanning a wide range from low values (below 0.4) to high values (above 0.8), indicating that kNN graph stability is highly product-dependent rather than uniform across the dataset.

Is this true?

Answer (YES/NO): NO